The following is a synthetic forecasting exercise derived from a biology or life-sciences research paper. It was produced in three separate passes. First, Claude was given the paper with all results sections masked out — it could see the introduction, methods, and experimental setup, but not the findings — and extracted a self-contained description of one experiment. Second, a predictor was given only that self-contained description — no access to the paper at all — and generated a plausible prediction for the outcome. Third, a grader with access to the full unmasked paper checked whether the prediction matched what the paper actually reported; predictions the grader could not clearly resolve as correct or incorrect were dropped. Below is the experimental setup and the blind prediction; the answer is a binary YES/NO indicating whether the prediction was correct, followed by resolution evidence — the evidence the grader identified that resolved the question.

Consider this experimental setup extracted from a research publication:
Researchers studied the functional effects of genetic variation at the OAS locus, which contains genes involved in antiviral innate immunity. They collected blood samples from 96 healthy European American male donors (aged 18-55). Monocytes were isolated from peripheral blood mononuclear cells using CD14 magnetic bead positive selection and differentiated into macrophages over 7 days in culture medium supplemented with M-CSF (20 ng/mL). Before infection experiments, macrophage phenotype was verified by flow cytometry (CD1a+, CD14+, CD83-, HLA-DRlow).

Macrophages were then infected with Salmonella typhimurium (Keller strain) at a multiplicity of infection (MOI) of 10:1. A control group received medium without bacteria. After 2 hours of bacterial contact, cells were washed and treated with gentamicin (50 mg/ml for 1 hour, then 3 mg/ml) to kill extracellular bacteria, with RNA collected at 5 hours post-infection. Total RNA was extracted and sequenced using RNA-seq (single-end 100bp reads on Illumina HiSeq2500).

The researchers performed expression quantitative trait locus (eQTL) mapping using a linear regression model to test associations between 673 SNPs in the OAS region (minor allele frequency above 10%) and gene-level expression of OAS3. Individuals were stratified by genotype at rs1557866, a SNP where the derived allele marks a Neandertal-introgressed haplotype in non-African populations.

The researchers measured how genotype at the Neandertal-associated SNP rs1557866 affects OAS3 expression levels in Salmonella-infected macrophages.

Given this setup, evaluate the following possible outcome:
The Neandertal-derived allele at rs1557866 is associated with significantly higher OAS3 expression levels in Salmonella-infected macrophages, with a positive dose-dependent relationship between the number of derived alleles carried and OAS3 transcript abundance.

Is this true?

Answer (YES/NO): NO